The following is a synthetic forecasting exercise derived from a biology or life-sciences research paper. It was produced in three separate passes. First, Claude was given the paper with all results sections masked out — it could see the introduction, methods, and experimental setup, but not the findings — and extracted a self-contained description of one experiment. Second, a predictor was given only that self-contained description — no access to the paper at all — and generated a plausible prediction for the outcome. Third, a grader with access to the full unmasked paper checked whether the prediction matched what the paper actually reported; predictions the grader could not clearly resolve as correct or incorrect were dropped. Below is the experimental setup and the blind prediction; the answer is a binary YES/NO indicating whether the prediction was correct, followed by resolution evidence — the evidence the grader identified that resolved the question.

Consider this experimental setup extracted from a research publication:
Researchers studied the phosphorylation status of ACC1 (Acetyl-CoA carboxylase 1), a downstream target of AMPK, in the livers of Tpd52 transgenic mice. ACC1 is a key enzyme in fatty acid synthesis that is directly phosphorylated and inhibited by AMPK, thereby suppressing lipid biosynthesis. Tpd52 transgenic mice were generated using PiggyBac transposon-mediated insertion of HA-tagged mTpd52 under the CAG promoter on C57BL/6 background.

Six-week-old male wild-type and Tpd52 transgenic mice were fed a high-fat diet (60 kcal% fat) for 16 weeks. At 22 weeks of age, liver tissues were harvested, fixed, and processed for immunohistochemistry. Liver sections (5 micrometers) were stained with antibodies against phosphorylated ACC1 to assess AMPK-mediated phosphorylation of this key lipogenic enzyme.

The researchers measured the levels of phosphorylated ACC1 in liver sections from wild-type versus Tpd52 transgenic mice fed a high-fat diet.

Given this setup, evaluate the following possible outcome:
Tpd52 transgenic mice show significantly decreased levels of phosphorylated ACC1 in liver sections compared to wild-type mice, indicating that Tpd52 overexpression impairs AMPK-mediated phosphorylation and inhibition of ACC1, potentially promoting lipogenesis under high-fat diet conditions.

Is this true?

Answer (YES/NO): YES